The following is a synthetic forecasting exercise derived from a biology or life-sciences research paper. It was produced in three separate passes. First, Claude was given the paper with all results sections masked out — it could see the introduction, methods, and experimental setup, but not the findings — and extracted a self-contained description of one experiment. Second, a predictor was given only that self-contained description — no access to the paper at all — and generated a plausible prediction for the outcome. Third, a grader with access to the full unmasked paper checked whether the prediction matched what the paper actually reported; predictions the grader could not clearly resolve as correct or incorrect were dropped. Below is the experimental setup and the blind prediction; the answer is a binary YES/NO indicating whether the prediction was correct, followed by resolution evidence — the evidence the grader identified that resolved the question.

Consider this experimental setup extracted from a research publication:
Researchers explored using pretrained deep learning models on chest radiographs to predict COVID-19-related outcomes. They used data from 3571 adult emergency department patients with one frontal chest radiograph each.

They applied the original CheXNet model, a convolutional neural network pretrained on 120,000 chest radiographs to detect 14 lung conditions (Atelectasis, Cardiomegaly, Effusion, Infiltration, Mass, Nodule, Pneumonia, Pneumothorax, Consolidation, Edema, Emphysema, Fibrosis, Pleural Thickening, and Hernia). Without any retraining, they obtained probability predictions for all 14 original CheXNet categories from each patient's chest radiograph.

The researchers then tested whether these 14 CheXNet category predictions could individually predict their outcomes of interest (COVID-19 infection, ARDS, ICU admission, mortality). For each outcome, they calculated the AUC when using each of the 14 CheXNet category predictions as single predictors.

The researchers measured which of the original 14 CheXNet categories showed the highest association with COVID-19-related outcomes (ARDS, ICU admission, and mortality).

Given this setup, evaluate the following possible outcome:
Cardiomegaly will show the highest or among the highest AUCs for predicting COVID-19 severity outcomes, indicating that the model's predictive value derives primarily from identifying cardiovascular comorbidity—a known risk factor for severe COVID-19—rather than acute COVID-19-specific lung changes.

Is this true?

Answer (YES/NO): NO